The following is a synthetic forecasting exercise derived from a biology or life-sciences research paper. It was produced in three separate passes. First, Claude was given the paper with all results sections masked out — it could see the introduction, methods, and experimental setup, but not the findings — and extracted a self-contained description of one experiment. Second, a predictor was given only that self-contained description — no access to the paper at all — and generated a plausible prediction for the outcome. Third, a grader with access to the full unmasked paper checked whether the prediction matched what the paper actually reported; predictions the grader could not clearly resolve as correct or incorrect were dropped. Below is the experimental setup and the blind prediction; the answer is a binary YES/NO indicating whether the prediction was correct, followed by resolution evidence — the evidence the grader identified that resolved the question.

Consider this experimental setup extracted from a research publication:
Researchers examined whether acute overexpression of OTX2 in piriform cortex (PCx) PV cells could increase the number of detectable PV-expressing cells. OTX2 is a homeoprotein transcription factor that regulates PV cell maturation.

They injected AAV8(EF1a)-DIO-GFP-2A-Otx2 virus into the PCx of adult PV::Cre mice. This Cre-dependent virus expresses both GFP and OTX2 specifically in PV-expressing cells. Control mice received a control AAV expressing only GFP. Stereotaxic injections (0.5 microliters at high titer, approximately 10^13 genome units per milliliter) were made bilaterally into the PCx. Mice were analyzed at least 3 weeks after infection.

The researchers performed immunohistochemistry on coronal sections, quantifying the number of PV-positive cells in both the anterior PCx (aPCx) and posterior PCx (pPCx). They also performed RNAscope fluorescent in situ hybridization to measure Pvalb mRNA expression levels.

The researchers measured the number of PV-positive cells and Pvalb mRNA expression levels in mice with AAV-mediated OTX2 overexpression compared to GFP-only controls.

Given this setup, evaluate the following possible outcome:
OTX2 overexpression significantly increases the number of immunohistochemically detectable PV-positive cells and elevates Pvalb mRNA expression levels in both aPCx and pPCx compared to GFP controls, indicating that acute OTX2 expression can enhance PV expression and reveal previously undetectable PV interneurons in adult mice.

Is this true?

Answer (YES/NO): YES